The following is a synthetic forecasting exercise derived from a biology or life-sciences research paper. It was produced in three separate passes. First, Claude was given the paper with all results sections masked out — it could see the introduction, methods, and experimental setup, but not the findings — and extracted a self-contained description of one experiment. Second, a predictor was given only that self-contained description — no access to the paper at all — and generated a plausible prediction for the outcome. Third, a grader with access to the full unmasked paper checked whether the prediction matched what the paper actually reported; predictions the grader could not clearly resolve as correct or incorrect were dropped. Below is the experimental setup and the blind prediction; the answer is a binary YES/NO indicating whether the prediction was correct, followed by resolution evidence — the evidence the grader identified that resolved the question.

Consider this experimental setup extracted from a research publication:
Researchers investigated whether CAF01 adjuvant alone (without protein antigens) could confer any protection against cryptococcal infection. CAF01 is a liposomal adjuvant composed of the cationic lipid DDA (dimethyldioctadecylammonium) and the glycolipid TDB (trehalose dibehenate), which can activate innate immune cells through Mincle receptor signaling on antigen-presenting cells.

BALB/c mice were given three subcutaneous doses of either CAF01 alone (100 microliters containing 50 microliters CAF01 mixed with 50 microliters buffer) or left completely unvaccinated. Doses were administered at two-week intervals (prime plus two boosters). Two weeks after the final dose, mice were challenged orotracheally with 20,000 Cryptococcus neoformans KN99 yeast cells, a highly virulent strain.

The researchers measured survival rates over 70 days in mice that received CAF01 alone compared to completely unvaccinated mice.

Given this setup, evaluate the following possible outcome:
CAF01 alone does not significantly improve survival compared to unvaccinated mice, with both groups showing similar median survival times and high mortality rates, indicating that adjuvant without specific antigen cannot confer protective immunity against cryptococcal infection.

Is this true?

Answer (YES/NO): YES